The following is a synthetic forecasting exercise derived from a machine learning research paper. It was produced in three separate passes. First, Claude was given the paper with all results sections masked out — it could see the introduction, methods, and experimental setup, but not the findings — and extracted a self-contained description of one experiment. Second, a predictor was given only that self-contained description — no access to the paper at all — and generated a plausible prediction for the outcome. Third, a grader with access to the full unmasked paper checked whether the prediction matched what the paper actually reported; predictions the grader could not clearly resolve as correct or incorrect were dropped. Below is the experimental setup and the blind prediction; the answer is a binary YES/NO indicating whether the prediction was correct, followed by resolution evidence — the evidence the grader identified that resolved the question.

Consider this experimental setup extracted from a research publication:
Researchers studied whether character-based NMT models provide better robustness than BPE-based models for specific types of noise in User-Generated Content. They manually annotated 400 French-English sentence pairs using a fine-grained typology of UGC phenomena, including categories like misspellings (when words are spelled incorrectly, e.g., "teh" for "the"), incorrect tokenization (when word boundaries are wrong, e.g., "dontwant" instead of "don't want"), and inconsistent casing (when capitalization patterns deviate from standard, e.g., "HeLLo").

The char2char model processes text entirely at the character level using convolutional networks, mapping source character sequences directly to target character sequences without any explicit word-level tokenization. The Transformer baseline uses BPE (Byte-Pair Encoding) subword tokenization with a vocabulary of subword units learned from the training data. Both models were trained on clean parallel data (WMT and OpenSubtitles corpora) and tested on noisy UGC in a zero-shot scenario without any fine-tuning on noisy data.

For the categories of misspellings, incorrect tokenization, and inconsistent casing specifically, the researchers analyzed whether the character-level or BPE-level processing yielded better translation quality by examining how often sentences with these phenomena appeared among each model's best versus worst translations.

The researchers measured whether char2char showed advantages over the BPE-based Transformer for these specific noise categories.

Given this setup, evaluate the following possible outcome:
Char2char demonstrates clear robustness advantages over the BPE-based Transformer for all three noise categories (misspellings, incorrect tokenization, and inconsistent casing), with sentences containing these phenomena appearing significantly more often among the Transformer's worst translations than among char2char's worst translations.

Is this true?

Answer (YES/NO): NO